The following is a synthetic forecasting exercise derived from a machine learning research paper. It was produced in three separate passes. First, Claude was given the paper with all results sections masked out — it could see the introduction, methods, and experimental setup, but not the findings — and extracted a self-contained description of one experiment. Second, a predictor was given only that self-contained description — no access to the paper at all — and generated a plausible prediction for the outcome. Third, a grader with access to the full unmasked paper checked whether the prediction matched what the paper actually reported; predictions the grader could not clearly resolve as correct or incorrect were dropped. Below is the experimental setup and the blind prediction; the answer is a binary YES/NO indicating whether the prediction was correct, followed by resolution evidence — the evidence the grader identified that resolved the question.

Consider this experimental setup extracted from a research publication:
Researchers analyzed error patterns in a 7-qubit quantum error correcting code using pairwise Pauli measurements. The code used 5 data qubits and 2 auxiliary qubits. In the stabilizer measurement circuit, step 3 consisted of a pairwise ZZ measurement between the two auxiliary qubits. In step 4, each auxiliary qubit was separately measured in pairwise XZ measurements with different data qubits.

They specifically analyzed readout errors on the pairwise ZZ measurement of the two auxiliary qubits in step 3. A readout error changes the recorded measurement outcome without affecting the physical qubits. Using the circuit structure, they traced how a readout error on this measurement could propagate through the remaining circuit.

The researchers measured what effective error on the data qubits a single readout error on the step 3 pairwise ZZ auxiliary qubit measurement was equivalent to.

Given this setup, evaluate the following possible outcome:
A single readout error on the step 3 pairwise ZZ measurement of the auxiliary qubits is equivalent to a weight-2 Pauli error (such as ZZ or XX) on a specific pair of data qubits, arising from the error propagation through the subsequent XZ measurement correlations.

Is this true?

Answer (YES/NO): NO